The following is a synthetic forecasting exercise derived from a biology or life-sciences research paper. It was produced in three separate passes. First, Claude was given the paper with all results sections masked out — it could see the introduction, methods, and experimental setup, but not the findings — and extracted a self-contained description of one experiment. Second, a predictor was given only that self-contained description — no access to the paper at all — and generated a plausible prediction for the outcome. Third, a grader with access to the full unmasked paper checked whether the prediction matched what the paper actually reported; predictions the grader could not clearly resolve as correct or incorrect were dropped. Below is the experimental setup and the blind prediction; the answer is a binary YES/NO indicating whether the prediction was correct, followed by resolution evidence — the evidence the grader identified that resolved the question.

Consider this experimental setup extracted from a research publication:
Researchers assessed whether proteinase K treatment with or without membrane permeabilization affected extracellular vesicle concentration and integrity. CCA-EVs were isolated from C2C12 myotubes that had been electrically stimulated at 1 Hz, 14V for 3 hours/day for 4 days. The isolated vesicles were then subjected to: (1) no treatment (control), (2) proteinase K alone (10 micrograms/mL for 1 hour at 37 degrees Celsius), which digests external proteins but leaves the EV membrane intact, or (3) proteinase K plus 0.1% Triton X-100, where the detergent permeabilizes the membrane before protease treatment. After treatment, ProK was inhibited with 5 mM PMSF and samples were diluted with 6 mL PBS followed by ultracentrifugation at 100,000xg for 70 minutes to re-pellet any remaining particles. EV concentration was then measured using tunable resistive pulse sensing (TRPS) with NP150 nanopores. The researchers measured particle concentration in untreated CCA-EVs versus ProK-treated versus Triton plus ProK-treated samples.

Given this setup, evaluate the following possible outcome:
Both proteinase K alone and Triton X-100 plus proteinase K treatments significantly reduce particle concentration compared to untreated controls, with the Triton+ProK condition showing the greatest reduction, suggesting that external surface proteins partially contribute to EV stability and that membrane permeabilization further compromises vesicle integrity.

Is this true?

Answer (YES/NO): NO